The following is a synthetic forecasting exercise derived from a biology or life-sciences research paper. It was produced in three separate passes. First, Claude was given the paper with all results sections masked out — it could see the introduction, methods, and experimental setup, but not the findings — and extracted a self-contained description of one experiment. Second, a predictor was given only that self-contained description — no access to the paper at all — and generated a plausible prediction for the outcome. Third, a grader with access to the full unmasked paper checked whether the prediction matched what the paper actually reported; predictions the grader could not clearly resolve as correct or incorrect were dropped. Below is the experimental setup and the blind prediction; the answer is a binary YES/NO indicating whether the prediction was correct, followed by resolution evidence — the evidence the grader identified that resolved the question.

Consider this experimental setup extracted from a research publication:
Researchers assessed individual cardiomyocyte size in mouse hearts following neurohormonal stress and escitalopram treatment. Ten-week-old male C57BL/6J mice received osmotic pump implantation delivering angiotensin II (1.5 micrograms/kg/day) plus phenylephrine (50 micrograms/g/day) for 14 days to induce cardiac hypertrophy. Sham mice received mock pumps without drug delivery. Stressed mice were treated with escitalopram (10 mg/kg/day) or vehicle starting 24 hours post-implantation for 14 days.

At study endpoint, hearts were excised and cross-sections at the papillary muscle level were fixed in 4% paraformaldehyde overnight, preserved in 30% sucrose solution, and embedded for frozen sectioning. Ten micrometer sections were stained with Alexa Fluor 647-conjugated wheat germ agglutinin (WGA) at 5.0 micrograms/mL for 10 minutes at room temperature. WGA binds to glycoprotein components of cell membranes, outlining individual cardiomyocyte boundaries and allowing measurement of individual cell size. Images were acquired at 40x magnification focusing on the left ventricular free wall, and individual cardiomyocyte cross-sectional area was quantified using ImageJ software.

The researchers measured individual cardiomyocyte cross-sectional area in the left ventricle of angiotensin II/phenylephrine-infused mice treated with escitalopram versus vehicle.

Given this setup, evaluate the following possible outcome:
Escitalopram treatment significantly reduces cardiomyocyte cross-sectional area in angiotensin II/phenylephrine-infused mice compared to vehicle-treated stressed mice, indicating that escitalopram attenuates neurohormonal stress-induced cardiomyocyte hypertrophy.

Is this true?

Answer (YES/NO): YES